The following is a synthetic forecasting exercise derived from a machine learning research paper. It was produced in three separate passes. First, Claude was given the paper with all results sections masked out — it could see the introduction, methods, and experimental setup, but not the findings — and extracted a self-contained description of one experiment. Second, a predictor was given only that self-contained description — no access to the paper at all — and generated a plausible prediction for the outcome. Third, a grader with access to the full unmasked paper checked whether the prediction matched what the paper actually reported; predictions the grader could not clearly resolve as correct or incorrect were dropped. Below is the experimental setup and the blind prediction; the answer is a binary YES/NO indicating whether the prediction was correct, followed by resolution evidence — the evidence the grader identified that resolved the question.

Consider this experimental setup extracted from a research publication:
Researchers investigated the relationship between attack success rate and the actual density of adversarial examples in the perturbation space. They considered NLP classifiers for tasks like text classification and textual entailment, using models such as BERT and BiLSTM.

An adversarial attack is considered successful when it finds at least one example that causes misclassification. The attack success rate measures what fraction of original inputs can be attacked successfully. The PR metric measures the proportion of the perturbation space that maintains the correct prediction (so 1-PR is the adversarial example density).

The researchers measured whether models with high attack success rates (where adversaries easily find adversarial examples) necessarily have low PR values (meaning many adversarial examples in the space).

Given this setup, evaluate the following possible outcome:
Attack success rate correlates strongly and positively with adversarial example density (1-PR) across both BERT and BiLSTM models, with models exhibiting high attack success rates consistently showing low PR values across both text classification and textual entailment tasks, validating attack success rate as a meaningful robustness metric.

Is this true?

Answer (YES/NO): NO